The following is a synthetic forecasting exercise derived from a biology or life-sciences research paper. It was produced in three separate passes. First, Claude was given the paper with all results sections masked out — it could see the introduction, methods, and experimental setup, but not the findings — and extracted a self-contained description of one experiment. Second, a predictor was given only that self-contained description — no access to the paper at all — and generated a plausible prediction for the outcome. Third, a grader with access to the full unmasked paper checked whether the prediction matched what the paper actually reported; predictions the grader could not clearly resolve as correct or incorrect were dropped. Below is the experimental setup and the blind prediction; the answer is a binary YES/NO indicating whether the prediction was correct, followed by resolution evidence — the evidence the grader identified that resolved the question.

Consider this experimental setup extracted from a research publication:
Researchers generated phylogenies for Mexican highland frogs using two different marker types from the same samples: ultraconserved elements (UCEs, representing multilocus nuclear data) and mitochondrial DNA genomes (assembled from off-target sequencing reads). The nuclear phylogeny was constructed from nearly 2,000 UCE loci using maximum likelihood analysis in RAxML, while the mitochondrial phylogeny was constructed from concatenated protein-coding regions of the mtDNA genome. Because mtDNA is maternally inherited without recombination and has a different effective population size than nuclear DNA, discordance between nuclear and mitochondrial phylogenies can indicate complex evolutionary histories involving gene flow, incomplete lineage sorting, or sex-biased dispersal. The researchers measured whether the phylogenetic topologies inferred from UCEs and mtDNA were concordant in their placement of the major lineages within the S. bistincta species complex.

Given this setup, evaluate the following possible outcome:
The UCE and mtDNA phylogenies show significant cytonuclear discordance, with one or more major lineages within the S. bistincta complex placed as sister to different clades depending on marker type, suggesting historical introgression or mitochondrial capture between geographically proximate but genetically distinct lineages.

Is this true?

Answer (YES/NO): NO